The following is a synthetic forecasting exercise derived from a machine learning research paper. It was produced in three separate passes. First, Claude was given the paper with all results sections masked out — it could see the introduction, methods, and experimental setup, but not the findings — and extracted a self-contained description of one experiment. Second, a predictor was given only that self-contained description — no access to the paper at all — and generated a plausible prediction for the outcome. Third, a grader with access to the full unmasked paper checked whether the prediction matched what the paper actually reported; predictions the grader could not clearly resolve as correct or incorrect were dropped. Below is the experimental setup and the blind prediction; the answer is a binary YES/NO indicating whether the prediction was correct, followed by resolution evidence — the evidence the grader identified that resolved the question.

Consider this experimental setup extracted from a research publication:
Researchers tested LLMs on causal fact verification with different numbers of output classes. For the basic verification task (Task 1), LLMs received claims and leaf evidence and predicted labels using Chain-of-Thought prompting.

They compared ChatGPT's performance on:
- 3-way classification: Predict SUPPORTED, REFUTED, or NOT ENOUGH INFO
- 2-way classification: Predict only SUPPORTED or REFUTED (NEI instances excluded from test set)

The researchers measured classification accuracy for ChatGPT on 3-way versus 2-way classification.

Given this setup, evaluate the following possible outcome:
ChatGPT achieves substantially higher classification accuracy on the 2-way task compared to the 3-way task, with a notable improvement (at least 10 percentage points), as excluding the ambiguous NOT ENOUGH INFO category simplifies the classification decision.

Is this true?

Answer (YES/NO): YES